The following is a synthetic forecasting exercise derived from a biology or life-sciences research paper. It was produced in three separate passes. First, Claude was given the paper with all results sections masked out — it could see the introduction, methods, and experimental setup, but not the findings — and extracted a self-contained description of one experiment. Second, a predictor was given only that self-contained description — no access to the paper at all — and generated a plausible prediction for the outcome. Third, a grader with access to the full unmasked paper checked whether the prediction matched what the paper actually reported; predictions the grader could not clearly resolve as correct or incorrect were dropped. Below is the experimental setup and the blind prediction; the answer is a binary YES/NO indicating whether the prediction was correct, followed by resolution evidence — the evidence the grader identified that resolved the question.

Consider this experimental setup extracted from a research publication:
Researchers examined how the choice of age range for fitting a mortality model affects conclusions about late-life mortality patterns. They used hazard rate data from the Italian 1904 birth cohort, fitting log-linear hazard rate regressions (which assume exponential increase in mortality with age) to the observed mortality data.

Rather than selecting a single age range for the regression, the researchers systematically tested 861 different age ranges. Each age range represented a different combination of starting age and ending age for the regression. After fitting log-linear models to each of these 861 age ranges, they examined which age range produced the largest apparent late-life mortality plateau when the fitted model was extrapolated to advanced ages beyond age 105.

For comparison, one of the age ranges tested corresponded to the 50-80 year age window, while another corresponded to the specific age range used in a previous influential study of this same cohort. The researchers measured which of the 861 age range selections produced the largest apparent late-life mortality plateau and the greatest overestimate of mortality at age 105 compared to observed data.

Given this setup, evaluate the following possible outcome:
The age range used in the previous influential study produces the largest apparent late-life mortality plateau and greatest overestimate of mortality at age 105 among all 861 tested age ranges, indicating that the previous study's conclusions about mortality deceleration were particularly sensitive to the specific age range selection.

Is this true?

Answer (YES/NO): YES